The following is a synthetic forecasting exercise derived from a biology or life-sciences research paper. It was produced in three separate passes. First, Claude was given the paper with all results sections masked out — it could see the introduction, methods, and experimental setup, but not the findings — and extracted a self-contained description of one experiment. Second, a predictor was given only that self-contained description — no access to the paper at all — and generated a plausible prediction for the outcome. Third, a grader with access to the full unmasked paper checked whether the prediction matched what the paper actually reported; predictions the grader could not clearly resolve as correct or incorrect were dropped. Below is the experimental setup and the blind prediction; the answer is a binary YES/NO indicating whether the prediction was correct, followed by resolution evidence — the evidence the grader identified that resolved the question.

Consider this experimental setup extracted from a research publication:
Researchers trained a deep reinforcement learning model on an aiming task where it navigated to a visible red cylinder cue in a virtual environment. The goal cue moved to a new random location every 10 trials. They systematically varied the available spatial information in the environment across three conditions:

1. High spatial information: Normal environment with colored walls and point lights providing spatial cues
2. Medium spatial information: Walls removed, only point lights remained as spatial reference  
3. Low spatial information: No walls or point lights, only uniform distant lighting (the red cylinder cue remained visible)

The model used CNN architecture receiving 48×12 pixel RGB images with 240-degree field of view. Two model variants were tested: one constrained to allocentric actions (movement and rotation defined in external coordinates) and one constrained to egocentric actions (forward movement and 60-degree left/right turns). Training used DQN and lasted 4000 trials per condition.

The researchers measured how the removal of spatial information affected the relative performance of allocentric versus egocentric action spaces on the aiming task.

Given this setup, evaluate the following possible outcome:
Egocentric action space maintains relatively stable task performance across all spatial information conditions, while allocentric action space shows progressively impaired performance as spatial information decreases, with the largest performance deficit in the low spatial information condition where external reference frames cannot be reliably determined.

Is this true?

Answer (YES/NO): YES